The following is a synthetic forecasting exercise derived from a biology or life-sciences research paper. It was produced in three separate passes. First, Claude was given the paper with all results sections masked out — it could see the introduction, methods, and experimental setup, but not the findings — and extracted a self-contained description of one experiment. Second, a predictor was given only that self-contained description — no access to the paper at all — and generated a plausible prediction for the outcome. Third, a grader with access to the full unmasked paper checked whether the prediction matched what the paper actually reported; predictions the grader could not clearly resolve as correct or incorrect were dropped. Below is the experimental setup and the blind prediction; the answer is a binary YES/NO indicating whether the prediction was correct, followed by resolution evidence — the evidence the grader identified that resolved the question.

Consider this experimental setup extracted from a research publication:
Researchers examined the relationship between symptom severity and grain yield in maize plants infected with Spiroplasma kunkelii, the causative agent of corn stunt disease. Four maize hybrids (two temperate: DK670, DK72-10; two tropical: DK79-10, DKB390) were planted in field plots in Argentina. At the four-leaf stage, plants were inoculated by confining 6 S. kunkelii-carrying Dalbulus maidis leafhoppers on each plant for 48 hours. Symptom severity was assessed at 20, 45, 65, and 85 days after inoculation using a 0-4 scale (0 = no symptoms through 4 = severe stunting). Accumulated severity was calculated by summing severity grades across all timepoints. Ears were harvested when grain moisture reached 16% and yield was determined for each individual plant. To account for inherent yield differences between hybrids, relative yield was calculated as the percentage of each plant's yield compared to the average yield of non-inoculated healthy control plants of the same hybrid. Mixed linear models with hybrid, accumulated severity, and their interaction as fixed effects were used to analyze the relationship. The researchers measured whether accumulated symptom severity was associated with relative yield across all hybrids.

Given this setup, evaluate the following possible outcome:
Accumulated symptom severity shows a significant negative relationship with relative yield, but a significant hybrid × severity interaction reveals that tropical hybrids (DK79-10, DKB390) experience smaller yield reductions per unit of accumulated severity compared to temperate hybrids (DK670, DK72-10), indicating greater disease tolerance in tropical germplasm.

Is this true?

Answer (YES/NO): NO